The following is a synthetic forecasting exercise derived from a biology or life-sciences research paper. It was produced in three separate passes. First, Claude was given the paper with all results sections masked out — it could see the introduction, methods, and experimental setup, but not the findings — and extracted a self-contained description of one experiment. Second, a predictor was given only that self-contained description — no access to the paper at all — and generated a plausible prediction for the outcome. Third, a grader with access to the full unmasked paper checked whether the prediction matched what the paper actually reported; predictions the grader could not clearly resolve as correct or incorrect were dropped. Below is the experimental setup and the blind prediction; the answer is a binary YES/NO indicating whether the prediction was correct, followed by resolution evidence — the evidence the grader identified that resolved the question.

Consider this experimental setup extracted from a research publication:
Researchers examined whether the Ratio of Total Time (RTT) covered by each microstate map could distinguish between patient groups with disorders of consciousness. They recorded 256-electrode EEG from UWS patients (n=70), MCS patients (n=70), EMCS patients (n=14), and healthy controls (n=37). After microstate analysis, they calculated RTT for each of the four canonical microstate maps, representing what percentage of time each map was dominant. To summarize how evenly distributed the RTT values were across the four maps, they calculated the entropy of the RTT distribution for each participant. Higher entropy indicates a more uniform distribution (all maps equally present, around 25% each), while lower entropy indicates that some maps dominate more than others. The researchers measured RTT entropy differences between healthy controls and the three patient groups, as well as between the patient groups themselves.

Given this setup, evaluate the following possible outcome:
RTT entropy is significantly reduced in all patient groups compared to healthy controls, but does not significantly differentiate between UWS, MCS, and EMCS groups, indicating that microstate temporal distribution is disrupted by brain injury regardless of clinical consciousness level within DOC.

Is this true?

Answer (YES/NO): NO